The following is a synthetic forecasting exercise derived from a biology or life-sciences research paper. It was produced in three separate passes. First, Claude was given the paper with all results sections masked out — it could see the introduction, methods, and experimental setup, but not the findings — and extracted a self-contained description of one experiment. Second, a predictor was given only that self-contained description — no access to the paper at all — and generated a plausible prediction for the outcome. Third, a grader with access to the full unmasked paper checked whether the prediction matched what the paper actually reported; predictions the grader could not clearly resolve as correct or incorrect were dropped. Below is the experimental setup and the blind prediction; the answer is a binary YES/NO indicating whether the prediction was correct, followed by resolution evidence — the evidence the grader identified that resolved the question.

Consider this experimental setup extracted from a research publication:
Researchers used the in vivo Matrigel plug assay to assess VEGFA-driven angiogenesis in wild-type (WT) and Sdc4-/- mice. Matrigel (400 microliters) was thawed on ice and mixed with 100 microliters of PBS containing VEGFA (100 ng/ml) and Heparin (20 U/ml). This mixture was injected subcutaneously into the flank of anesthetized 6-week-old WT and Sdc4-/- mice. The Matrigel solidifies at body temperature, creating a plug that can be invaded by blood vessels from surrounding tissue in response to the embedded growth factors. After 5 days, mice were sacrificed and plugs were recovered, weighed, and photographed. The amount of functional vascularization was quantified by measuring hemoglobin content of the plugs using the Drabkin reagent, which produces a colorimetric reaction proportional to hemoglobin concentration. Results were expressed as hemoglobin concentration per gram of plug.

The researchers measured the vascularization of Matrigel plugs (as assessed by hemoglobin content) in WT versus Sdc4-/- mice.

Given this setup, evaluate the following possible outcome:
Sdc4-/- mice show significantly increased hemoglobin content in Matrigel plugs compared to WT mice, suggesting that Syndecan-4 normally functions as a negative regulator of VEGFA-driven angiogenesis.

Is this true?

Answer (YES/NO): NO